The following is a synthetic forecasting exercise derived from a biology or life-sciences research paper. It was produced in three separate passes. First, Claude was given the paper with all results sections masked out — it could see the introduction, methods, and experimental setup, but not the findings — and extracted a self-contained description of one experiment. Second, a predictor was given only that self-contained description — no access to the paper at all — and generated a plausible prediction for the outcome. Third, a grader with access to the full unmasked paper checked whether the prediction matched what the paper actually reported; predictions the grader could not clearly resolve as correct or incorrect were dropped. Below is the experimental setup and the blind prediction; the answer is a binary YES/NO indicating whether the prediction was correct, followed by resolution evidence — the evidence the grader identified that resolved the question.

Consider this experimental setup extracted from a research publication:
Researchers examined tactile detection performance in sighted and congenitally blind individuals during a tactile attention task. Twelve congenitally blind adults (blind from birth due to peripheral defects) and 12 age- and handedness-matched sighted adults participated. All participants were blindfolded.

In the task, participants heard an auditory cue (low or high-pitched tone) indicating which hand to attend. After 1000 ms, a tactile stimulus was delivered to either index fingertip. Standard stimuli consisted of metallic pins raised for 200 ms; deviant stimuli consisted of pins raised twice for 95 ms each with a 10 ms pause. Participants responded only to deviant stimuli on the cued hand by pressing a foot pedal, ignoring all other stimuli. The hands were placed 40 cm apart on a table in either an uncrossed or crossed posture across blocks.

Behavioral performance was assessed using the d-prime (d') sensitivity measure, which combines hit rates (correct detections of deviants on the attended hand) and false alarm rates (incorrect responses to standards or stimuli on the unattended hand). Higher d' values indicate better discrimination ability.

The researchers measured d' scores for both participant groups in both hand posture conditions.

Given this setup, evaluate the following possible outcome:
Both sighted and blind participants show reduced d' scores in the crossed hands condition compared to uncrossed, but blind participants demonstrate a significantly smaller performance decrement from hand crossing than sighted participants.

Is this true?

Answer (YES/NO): NO